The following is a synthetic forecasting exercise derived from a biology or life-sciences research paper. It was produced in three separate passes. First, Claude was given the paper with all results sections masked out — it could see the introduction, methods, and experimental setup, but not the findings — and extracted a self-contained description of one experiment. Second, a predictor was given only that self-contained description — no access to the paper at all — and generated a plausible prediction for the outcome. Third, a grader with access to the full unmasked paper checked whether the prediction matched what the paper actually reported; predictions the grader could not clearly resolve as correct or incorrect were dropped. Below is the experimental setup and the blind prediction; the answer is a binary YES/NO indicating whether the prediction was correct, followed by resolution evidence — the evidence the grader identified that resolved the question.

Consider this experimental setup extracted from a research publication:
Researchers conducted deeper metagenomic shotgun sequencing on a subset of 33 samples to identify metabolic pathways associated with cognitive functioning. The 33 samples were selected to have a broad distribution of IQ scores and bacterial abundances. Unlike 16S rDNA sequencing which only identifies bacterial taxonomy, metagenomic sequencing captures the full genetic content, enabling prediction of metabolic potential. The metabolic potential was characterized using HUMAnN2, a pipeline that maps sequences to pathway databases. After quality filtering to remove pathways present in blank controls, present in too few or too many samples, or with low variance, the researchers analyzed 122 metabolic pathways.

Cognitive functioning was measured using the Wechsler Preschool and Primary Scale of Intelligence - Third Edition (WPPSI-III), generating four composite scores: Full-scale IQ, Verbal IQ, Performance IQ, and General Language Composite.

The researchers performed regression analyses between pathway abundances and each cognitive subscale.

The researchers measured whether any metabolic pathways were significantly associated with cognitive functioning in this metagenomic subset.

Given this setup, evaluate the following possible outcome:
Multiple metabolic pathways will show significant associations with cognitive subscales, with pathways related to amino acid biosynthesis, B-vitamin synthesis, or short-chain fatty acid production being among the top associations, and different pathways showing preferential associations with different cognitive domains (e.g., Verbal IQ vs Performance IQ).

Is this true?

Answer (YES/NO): NO